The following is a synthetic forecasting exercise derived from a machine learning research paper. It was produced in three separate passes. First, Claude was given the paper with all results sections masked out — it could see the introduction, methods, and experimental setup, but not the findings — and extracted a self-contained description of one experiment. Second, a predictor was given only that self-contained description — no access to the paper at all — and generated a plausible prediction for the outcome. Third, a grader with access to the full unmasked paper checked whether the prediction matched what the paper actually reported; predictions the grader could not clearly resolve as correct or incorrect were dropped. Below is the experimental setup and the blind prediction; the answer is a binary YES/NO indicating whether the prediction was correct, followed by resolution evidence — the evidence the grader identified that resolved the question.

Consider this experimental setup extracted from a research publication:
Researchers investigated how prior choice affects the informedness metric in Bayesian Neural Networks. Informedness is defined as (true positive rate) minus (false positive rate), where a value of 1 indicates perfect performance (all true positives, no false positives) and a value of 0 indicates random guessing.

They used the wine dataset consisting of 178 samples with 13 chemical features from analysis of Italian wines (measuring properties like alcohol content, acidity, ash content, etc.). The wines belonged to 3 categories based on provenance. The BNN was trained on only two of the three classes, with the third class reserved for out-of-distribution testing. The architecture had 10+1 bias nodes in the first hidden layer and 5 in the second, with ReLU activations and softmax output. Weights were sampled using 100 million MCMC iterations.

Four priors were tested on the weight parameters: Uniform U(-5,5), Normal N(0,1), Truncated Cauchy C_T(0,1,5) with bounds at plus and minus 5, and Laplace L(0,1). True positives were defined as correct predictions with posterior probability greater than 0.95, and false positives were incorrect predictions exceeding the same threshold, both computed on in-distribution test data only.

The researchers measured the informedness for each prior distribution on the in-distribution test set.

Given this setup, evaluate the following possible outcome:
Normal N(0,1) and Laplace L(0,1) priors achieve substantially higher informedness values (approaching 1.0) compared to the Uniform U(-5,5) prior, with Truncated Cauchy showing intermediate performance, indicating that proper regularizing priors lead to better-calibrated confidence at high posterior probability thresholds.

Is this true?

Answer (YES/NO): NO